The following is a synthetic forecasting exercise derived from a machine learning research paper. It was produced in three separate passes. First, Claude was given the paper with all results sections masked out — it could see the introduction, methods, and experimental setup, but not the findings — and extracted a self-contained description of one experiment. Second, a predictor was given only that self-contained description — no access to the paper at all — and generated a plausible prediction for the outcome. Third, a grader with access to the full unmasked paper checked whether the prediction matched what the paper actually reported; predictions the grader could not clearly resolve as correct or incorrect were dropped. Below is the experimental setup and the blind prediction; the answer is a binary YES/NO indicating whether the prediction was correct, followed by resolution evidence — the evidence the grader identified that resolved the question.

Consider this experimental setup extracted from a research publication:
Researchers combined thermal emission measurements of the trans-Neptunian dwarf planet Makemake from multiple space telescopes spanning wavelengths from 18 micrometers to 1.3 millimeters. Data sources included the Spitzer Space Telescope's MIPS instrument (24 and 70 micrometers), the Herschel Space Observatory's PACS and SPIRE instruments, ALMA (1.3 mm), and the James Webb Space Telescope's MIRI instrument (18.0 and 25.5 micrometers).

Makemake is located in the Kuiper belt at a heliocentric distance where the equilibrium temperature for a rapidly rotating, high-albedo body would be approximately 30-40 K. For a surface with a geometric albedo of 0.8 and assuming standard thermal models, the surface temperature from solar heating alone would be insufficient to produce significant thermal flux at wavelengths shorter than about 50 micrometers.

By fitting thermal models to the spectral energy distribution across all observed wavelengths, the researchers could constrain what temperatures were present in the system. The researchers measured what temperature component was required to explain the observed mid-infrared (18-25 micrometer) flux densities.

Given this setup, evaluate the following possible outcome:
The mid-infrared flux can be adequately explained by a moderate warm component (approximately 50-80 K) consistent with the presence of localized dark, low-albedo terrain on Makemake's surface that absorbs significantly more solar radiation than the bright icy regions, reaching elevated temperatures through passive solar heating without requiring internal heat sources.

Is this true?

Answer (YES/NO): NO